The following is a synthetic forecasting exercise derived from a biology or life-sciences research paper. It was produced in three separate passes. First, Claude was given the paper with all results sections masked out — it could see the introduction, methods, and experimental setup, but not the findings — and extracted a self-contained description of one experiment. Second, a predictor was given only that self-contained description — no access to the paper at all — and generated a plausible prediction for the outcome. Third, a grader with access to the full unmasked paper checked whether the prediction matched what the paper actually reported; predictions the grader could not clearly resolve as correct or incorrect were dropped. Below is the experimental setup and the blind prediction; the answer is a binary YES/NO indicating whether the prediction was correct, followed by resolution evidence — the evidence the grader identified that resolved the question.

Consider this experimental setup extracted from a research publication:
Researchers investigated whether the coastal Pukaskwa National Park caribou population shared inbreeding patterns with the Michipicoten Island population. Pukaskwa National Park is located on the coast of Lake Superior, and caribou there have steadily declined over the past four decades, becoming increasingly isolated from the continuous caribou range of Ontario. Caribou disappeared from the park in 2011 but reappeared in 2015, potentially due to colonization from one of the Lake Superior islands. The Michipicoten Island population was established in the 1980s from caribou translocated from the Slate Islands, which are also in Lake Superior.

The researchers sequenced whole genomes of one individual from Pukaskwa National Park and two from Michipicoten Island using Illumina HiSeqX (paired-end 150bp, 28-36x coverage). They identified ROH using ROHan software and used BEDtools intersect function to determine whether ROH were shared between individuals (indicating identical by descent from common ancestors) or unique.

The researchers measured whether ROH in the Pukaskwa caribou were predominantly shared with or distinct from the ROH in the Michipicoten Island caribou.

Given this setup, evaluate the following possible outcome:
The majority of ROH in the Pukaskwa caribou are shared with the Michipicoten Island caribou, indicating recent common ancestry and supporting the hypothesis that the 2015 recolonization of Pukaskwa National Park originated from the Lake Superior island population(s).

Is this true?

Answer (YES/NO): NO